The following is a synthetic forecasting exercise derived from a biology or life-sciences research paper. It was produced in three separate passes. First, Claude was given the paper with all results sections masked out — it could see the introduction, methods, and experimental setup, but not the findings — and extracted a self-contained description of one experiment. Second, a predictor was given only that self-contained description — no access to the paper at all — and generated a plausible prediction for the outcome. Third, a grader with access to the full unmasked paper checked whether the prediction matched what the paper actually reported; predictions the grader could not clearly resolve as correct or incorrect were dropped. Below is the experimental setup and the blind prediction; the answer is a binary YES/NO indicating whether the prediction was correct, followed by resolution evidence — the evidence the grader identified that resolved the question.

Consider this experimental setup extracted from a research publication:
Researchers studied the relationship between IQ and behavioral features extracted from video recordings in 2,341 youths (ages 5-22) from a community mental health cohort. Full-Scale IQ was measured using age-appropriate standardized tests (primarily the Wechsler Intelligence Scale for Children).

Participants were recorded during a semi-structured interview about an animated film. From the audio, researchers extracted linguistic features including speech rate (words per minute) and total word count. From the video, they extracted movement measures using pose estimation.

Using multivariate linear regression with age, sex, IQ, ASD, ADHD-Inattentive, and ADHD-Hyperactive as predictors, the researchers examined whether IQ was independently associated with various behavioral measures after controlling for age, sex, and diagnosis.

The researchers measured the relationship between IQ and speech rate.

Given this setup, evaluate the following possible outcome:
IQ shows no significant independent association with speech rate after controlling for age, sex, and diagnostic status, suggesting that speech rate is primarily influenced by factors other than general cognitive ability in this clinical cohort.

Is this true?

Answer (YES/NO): NO